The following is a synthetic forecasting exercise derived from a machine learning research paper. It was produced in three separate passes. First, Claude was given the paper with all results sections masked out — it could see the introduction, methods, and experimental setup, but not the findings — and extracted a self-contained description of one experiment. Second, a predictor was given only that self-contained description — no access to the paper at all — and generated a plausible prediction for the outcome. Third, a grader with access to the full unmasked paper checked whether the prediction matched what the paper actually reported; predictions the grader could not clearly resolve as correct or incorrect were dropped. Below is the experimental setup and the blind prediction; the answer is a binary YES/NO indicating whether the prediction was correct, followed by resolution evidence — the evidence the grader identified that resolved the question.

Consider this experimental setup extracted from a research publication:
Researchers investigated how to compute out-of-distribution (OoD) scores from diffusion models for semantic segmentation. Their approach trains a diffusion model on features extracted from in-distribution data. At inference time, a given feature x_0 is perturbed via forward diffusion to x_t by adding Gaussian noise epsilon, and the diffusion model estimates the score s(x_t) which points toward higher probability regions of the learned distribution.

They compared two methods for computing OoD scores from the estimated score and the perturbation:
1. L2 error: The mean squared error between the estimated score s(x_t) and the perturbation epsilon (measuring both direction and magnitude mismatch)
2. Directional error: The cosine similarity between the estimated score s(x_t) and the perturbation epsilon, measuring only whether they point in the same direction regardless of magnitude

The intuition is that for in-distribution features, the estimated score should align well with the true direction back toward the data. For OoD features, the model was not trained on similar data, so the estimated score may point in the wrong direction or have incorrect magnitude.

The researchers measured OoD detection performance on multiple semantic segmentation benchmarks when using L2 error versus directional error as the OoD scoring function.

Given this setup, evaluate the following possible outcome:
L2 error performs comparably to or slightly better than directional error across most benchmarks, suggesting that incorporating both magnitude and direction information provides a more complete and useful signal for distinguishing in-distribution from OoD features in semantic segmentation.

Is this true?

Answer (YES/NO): NO